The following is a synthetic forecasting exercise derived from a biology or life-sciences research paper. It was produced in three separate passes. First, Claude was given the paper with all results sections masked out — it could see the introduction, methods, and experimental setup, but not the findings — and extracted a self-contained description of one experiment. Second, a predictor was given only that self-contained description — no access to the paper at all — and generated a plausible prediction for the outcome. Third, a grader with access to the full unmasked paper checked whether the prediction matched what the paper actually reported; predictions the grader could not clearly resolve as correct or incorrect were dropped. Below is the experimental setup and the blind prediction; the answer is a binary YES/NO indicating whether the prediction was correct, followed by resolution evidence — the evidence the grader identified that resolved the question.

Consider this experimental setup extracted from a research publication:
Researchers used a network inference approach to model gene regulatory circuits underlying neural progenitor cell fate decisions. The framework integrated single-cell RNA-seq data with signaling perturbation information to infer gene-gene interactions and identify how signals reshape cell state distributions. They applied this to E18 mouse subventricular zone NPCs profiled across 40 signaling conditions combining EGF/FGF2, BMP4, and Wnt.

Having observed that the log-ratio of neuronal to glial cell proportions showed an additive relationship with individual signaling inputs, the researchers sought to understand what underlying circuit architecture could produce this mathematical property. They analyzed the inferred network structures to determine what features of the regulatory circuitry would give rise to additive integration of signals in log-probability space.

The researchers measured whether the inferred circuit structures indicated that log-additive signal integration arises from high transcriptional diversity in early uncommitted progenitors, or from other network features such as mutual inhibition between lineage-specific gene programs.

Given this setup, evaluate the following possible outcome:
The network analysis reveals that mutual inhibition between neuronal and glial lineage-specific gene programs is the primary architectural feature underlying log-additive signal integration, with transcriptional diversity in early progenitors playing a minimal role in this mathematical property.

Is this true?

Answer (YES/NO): NO